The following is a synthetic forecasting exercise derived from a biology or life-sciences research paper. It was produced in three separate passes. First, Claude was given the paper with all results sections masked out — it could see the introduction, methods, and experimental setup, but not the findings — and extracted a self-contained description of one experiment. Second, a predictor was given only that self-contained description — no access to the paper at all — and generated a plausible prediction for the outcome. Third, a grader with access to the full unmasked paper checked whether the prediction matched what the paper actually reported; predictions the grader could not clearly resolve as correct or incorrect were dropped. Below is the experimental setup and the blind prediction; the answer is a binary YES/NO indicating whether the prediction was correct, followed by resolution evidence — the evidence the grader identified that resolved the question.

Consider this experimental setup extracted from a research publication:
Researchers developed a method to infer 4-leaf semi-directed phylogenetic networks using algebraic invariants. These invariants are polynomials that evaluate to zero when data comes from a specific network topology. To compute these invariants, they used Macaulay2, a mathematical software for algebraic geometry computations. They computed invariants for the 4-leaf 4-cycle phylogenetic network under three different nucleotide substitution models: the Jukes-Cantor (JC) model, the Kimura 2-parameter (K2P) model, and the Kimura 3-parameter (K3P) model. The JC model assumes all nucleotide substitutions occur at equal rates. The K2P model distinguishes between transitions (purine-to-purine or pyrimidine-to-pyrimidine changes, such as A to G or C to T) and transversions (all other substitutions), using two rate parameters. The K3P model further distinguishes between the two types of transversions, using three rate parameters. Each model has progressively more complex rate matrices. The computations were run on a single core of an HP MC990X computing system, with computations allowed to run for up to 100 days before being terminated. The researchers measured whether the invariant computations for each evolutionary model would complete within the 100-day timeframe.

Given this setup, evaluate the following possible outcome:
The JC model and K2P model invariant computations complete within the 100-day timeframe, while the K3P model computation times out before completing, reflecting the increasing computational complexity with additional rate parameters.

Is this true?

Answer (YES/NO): NO